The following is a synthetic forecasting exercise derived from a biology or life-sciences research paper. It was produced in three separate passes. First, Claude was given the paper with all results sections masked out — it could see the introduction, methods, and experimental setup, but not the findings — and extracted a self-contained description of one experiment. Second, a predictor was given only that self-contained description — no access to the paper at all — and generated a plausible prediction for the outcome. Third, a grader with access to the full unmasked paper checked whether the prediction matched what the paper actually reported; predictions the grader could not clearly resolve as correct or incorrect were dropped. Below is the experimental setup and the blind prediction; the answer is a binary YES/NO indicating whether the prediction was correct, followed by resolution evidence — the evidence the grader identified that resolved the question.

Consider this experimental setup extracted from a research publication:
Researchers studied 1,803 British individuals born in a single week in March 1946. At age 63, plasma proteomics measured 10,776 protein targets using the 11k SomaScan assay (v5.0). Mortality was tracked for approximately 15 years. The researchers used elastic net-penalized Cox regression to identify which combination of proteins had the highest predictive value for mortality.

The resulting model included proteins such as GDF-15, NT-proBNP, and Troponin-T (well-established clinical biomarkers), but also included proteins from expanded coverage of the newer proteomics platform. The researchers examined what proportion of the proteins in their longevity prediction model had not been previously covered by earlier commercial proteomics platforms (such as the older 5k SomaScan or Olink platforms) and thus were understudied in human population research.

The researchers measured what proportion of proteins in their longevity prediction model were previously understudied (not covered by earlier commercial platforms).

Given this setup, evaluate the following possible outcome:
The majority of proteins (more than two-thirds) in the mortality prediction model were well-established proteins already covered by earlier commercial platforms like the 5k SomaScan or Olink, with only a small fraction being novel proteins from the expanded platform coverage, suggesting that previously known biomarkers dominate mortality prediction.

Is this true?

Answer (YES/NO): NO